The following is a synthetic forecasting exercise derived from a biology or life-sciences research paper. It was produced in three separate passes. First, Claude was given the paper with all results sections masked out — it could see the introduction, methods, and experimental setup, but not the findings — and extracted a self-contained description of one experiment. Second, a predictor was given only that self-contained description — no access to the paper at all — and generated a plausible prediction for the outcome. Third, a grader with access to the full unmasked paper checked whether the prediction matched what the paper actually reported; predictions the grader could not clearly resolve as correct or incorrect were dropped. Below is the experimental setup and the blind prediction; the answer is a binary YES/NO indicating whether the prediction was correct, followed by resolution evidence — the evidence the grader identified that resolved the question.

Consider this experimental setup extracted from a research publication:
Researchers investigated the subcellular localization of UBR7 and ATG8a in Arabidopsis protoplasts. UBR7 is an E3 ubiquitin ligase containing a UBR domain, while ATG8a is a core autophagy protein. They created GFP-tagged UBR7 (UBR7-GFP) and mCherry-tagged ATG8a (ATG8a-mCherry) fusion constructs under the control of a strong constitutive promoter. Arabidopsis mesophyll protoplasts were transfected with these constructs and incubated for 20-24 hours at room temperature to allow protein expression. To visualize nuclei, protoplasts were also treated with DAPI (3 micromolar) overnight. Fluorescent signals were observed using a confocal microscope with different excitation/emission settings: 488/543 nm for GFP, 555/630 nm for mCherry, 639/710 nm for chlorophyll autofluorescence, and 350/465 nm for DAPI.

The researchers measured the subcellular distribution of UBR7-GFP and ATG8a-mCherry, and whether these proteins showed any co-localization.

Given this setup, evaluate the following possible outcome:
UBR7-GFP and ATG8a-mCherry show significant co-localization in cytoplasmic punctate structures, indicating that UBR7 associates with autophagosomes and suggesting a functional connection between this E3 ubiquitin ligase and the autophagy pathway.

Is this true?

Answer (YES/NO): NO